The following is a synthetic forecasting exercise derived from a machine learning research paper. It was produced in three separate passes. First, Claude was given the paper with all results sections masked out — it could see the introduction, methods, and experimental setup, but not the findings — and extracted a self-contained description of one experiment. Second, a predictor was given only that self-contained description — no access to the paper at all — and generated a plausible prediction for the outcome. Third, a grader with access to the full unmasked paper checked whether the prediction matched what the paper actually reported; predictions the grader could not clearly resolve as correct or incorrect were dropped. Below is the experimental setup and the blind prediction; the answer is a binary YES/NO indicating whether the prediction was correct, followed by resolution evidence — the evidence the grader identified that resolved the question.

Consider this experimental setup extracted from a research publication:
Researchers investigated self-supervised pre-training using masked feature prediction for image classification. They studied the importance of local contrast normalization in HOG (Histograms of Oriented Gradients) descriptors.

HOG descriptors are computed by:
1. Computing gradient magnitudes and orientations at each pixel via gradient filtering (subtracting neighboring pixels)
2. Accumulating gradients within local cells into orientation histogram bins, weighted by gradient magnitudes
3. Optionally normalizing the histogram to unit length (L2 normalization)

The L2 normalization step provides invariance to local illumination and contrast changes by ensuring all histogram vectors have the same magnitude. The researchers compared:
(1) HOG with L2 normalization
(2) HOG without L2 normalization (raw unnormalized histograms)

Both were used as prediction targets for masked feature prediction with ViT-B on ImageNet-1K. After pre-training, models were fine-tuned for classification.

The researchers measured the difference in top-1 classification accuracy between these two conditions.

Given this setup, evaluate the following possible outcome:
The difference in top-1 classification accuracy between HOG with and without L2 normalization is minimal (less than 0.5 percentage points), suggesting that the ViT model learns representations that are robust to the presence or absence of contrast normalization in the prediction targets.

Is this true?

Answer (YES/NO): NO